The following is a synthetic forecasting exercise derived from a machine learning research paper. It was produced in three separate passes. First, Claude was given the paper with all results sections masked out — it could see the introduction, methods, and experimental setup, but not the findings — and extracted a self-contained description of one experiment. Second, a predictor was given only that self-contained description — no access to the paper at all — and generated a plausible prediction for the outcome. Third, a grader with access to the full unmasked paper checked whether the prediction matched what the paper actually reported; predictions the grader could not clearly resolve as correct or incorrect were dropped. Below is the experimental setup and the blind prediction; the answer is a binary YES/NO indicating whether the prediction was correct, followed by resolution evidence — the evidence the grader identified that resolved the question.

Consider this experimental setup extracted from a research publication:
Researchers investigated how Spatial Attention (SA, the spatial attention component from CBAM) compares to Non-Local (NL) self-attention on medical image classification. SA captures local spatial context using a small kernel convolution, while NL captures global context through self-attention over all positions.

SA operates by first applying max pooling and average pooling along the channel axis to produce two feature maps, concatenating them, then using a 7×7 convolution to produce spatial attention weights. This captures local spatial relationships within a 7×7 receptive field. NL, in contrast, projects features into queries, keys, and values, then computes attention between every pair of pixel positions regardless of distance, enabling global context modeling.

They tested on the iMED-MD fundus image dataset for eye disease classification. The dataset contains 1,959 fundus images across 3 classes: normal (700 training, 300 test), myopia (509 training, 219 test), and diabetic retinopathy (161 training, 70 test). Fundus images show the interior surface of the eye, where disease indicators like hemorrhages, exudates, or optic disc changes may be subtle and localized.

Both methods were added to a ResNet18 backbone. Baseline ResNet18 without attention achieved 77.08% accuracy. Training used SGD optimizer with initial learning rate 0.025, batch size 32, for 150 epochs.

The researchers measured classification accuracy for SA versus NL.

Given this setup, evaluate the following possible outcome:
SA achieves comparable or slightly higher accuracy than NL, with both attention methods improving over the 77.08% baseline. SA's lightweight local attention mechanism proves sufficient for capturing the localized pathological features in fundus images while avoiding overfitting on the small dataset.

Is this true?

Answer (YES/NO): NO